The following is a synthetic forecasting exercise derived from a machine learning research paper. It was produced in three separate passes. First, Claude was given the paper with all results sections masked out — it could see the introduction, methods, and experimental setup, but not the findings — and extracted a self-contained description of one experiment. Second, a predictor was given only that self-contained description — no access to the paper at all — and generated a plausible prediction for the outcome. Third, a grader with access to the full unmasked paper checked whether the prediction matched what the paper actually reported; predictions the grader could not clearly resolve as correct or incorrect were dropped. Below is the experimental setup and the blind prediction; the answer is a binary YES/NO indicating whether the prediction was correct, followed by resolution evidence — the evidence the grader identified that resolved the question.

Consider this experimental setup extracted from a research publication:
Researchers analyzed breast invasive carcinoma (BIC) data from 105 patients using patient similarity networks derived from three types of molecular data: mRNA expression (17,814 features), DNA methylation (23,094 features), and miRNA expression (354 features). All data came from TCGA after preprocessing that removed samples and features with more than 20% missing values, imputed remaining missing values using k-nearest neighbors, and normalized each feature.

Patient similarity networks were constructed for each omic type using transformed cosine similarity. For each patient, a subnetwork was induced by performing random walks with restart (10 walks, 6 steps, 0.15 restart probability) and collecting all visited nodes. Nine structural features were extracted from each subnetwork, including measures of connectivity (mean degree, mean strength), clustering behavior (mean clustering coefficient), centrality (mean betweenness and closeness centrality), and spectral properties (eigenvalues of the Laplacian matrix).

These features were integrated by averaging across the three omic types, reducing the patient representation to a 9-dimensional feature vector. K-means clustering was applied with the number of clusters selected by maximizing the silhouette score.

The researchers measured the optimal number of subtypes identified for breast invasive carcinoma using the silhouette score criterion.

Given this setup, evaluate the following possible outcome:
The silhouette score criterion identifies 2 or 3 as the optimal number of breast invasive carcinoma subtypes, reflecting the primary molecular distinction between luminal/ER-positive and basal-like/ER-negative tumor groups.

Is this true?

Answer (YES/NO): NO